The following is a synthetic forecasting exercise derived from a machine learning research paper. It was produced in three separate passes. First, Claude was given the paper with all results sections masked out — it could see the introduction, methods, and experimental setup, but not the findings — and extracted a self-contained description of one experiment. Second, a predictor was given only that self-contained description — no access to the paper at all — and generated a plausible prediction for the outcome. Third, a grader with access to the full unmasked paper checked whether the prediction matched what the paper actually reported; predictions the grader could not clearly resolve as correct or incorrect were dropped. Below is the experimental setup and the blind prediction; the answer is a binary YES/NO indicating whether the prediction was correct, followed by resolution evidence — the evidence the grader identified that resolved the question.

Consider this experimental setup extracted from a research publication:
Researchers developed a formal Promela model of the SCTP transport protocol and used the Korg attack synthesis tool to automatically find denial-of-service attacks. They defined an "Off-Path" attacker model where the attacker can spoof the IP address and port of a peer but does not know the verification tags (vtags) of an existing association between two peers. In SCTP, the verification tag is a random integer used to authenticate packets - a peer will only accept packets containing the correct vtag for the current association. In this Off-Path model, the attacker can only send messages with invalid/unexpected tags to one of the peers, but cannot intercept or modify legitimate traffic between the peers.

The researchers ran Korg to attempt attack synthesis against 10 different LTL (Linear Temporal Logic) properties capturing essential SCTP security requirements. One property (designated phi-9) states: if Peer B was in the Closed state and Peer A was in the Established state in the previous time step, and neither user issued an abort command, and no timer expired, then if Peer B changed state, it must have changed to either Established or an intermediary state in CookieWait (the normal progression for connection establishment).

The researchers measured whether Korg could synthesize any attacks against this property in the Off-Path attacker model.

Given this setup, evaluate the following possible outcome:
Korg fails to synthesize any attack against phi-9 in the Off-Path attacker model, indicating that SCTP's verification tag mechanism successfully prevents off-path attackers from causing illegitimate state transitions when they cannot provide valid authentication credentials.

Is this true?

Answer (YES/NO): NO